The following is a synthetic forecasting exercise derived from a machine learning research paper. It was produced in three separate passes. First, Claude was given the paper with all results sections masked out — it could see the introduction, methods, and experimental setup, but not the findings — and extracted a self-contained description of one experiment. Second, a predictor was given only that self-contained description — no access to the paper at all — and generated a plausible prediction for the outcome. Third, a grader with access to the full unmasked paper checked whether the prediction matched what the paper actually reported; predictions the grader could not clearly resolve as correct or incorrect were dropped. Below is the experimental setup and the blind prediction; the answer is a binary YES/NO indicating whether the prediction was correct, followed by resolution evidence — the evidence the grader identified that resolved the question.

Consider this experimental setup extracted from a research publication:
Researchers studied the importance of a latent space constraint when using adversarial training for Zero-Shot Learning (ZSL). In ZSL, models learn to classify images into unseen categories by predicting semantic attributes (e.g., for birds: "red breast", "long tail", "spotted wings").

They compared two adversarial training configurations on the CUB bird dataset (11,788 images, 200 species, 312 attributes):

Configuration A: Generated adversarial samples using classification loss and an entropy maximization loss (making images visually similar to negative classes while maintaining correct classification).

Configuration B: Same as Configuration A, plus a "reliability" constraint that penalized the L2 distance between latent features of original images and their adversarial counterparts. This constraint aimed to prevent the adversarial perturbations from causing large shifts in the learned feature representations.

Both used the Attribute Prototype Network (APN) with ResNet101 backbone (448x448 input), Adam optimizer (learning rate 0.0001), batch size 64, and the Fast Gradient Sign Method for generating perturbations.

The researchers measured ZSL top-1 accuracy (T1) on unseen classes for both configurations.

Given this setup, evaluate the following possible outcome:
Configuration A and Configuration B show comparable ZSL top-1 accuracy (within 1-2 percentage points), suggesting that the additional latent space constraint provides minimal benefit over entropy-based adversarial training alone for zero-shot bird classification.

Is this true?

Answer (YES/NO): NO